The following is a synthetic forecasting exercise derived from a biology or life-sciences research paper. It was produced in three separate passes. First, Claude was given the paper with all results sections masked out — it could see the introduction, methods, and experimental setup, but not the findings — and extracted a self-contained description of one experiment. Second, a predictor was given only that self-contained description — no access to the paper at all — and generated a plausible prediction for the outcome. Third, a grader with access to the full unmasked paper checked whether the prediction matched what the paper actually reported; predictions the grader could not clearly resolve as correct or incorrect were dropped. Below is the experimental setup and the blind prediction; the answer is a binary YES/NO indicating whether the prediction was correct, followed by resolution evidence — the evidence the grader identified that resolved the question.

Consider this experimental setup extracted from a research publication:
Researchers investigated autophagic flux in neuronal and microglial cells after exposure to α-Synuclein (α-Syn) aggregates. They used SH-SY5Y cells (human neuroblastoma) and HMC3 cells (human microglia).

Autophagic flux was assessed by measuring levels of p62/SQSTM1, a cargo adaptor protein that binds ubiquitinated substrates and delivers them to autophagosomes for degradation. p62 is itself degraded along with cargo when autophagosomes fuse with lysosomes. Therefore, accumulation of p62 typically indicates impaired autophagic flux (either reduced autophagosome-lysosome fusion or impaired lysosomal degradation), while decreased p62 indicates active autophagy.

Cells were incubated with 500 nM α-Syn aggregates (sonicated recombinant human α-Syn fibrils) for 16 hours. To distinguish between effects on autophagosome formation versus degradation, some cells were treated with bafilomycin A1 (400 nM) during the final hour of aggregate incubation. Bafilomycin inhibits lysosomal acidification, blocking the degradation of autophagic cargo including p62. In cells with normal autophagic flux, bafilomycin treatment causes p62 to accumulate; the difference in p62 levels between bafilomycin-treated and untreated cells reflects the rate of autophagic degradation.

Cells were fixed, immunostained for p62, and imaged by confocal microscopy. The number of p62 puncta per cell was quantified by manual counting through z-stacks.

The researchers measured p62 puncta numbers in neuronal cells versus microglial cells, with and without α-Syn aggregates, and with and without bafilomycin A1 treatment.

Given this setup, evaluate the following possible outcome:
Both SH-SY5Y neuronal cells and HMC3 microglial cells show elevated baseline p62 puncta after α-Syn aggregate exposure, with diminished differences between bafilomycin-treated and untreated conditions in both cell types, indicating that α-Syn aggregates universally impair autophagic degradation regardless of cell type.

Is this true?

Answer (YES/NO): NO